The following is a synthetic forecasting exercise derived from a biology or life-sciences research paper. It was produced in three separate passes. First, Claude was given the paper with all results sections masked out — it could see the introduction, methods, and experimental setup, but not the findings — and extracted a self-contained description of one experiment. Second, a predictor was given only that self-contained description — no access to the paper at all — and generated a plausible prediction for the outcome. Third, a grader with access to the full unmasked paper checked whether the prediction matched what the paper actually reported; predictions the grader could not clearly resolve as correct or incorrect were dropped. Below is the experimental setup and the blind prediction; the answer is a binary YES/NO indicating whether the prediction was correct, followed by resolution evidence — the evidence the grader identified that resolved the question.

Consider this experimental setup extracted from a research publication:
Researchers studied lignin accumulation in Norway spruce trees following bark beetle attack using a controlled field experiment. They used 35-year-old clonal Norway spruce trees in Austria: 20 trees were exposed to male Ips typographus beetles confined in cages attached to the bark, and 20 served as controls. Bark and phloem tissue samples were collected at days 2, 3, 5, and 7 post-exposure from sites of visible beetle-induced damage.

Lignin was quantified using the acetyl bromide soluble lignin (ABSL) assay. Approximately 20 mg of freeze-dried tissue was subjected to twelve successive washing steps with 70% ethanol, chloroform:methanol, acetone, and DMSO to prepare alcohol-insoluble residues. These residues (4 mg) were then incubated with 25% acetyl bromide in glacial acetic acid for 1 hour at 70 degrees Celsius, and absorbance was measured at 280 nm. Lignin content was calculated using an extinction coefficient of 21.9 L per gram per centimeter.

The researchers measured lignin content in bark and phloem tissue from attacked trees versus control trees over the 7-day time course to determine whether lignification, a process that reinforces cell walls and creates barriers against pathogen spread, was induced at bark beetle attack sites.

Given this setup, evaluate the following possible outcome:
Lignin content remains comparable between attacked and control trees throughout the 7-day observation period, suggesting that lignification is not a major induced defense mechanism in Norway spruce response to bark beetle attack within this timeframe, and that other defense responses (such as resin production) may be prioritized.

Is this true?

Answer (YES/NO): NO